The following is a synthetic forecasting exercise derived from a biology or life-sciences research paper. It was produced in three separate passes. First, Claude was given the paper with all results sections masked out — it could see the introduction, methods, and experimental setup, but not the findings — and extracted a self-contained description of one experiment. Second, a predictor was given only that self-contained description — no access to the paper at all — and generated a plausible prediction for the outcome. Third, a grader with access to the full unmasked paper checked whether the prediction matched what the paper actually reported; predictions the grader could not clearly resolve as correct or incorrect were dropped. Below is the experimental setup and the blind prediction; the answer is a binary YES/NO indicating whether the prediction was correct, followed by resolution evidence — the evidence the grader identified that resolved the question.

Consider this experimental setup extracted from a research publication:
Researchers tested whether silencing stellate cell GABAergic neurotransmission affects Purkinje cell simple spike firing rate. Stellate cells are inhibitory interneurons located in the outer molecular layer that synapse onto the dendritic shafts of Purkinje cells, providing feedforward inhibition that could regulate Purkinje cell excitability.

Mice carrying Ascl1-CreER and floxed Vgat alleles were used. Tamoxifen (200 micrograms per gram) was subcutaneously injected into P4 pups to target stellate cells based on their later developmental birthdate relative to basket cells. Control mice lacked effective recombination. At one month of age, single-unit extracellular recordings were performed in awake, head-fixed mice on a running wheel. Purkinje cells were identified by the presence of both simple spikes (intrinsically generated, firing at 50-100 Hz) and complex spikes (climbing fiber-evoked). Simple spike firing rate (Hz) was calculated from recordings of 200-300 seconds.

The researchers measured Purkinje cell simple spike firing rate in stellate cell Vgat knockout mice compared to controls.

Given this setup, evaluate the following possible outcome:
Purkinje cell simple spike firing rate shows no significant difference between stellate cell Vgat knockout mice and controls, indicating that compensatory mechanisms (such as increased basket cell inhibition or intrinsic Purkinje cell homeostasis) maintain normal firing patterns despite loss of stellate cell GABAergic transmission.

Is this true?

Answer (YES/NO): YES